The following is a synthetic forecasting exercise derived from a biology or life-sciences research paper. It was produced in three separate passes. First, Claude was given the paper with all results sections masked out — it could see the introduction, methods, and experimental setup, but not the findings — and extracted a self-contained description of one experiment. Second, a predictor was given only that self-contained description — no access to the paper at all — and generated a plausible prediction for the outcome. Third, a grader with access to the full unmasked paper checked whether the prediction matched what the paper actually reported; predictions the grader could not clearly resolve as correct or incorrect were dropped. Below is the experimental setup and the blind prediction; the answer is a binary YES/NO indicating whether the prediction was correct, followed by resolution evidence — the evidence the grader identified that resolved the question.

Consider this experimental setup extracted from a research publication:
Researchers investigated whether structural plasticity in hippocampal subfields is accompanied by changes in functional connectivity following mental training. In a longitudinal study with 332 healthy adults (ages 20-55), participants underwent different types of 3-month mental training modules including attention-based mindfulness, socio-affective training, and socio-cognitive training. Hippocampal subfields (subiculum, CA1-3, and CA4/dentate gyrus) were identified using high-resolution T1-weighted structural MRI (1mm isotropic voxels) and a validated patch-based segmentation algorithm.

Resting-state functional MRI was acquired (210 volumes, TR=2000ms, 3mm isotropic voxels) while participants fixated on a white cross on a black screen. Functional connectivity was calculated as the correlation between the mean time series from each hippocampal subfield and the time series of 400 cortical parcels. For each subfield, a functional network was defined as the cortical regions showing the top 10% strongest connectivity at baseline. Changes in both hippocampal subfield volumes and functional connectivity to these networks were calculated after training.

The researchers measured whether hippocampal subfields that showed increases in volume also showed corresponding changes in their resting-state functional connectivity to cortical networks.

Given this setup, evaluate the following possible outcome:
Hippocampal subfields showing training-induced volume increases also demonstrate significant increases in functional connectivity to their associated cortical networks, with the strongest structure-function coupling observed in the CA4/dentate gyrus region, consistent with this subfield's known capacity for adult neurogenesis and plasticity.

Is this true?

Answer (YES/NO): NO